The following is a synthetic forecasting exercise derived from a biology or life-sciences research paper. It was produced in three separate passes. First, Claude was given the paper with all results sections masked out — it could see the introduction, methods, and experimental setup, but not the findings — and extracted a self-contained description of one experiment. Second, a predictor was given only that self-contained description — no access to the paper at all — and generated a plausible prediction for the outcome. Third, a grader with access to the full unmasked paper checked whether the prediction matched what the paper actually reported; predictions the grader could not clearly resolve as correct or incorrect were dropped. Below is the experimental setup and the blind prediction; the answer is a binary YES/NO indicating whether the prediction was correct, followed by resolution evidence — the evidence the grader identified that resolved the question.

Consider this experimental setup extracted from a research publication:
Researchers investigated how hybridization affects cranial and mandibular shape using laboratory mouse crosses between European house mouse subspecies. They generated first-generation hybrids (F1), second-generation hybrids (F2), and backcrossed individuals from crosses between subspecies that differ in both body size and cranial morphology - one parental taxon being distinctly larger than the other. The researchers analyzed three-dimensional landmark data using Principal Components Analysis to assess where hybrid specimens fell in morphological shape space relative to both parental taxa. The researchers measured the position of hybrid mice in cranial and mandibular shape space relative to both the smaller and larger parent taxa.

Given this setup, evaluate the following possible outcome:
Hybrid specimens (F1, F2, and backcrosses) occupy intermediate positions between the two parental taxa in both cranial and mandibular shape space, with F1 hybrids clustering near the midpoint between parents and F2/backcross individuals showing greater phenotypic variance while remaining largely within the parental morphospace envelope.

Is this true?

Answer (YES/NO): NO